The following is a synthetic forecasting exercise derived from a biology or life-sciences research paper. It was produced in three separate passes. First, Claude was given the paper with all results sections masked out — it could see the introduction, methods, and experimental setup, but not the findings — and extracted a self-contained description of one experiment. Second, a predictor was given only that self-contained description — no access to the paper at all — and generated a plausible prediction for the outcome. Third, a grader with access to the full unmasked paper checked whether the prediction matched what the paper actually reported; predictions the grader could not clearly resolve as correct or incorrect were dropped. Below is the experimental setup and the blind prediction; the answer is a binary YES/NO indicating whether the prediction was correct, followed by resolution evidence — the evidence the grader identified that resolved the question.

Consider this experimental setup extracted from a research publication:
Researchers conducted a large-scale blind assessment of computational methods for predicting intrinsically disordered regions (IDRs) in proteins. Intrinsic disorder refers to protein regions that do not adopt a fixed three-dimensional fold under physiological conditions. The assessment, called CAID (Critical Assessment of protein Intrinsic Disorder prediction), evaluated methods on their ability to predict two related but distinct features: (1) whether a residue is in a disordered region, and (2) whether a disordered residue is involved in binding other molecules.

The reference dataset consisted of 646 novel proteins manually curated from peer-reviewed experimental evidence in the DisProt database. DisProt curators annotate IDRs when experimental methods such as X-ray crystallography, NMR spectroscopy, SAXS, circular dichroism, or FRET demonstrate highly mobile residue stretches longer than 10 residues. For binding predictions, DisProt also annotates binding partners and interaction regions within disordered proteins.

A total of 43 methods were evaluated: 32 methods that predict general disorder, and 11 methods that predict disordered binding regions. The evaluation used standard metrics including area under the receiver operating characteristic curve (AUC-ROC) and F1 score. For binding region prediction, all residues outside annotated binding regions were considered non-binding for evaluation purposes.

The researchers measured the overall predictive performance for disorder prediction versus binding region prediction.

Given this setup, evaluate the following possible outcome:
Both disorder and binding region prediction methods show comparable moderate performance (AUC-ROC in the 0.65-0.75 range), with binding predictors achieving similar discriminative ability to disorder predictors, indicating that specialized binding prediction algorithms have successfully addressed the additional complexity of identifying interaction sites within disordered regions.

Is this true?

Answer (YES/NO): NO